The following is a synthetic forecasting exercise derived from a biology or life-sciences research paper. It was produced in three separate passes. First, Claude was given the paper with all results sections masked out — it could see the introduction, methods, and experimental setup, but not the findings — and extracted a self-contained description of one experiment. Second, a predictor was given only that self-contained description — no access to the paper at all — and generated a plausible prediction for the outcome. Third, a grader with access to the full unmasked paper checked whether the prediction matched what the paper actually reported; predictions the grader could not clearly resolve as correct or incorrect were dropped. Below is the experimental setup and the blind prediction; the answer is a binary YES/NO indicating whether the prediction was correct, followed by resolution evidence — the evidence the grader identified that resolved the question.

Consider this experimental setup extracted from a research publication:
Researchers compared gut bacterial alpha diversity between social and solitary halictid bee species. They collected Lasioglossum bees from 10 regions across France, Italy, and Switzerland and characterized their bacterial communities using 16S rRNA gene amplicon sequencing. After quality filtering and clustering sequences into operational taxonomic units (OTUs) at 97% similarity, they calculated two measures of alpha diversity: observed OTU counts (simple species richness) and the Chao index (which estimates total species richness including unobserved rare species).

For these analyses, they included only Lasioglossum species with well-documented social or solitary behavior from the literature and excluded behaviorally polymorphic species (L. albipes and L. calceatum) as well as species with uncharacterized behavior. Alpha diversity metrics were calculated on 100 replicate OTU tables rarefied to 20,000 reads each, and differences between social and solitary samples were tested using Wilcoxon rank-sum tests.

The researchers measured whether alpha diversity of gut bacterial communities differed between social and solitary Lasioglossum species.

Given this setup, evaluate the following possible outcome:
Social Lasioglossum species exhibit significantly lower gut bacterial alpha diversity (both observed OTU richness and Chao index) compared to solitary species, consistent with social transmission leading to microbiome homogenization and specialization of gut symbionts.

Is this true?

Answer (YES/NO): NO